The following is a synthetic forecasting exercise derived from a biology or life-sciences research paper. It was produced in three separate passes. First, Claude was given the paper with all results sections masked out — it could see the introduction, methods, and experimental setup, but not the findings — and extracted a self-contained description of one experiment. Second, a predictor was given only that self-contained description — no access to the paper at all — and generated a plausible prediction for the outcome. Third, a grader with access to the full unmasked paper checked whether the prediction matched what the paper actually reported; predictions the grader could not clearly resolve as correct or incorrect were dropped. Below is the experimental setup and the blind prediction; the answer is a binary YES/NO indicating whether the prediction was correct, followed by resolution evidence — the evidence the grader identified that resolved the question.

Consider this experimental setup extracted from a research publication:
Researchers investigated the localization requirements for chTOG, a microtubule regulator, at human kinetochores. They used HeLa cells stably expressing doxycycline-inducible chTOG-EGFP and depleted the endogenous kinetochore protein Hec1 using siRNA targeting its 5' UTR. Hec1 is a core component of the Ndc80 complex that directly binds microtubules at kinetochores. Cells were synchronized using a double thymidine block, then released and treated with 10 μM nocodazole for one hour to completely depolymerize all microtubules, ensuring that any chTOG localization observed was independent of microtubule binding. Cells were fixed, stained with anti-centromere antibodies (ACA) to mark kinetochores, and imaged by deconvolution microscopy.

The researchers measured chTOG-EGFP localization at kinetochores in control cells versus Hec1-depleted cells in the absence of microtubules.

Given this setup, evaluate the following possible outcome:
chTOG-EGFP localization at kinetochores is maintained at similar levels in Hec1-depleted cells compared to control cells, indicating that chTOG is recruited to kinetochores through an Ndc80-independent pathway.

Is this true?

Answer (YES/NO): NO